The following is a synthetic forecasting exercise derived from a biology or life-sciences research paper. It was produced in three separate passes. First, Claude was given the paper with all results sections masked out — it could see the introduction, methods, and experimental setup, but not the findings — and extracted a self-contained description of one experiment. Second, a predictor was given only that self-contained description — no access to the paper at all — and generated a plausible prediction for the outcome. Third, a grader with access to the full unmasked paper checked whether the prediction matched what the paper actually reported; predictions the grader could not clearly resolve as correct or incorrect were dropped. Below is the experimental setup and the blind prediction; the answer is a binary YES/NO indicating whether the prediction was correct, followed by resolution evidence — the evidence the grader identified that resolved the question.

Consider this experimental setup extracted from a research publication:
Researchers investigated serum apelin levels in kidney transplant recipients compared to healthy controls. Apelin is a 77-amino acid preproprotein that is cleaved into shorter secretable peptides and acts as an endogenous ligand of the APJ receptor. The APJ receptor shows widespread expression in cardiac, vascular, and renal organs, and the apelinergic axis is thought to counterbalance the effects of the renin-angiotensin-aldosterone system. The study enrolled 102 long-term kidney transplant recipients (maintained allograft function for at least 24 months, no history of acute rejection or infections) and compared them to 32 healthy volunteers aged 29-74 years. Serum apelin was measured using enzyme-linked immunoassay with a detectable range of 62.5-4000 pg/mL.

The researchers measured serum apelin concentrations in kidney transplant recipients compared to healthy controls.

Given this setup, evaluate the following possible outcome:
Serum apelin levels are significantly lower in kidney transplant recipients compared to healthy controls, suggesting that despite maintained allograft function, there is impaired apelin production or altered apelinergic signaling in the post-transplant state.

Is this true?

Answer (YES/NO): NO